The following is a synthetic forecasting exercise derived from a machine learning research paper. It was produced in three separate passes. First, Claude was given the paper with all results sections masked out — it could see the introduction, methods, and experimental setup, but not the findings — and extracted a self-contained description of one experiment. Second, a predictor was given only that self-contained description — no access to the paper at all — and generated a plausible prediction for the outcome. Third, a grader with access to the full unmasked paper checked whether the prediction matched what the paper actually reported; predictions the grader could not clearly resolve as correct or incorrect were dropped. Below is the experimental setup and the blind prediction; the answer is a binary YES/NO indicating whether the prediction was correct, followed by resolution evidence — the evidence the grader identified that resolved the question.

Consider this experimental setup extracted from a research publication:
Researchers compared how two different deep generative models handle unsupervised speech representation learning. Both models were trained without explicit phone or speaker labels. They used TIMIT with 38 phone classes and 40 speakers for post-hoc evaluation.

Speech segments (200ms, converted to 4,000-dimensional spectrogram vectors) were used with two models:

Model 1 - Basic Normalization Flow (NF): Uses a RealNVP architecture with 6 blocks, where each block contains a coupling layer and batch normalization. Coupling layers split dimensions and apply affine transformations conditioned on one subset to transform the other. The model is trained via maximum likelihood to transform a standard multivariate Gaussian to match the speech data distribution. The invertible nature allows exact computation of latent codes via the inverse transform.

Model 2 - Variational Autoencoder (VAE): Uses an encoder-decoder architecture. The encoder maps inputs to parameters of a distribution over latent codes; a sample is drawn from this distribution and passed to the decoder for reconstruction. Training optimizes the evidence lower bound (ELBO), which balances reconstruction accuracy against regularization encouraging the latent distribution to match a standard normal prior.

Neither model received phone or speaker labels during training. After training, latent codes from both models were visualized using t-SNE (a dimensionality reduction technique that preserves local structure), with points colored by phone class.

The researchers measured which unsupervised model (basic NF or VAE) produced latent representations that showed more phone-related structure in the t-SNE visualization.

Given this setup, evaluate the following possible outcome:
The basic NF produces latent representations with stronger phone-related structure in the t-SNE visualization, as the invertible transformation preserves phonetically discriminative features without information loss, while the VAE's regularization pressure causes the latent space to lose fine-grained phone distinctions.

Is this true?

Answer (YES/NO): NO